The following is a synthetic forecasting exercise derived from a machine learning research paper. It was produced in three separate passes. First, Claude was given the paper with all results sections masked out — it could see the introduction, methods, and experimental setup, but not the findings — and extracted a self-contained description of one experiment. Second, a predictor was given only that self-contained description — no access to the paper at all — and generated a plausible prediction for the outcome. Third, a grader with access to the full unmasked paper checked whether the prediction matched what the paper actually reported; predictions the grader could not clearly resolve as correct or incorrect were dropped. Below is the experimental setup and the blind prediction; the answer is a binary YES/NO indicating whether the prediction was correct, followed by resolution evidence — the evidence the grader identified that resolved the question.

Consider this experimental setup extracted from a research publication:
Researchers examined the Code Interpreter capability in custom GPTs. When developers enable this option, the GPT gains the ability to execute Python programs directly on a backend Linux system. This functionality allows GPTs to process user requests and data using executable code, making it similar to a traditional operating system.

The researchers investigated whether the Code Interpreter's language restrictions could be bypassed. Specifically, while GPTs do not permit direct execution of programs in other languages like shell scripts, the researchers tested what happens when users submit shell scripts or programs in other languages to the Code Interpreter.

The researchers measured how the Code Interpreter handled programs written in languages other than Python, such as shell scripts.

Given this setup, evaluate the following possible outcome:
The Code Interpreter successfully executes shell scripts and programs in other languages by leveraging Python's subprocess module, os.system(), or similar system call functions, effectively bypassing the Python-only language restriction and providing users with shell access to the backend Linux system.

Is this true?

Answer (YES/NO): NO